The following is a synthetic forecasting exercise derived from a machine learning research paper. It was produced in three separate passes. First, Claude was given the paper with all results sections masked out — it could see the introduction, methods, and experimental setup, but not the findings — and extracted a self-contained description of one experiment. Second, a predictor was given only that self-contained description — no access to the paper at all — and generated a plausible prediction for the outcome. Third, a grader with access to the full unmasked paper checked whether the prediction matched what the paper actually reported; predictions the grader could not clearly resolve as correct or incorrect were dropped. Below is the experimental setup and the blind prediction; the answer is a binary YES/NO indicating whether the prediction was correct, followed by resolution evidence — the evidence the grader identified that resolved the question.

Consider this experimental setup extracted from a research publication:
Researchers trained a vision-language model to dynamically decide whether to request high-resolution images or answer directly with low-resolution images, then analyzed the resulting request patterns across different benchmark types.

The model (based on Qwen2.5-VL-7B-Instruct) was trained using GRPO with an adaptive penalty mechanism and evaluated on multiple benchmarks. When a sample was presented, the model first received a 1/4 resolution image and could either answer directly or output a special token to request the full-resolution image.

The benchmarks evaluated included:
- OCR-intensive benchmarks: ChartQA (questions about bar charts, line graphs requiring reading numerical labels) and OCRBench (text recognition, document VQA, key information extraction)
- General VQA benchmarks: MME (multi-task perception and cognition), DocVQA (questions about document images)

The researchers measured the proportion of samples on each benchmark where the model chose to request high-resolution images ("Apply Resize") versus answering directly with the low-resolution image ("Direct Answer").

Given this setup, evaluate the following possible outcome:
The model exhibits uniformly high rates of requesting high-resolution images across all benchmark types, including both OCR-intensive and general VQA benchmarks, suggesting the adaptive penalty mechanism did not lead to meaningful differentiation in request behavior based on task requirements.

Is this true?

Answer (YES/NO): NO